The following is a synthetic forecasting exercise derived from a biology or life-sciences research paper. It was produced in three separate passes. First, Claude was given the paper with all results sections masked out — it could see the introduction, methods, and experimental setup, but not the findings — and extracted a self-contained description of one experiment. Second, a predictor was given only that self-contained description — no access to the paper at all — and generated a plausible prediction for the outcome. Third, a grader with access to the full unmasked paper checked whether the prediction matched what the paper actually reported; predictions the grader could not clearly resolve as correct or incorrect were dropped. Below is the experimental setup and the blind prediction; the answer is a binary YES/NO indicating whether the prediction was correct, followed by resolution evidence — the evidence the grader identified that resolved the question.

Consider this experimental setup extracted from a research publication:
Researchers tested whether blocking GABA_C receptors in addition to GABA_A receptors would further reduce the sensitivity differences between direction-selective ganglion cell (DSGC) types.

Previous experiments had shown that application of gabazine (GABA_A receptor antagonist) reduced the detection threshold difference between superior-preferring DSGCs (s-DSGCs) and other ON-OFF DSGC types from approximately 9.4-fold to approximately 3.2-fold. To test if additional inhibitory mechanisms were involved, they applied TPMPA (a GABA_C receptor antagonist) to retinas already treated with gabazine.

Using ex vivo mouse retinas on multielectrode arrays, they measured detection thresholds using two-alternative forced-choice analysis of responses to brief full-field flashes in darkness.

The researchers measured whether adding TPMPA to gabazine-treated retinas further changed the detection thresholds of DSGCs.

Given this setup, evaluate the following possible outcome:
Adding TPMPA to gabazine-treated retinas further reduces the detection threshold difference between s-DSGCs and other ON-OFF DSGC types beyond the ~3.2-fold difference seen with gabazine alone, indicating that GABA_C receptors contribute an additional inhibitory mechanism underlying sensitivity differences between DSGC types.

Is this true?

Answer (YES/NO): NO